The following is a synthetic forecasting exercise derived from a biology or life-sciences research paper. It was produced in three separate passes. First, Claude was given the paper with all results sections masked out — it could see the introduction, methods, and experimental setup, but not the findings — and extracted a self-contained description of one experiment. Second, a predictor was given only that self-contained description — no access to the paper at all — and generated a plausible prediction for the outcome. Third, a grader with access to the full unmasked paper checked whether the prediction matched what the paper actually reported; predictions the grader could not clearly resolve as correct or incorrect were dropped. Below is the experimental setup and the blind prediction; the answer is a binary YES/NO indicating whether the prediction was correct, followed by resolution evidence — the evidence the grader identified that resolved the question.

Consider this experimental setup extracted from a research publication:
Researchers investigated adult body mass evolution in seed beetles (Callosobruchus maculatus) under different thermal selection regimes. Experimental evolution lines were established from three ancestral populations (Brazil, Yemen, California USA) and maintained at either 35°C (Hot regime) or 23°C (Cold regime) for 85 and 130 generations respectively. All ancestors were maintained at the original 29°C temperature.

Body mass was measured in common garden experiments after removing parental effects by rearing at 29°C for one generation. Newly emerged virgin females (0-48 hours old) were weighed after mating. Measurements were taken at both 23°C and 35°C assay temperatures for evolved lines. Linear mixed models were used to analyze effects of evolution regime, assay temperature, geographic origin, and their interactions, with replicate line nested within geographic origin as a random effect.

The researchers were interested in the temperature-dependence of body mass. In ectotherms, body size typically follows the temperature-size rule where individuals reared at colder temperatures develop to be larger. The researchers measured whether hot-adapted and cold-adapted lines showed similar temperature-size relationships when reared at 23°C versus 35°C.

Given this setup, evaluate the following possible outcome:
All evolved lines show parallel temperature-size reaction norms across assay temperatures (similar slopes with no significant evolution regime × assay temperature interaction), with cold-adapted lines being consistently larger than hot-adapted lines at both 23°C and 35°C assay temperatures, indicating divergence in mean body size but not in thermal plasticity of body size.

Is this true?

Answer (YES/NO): NO